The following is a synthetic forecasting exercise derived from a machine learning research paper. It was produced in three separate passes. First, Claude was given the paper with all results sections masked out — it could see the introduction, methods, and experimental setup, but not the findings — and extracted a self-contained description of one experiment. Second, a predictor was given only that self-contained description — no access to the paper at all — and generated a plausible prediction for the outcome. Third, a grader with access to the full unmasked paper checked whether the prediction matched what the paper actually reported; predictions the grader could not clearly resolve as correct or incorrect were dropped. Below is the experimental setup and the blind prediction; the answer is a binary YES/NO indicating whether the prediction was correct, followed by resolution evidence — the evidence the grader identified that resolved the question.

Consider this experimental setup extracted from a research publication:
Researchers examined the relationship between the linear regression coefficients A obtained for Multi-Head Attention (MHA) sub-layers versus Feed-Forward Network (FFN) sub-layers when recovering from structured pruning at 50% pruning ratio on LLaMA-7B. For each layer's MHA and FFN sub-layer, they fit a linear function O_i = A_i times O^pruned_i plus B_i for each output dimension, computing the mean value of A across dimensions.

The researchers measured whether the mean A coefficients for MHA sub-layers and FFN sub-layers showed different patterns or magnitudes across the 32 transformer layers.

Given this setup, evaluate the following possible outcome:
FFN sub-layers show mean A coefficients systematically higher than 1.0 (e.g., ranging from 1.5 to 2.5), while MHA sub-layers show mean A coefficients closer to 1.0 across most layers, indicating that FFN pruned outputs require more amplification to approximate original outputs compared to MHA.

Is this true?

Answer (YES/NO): NO